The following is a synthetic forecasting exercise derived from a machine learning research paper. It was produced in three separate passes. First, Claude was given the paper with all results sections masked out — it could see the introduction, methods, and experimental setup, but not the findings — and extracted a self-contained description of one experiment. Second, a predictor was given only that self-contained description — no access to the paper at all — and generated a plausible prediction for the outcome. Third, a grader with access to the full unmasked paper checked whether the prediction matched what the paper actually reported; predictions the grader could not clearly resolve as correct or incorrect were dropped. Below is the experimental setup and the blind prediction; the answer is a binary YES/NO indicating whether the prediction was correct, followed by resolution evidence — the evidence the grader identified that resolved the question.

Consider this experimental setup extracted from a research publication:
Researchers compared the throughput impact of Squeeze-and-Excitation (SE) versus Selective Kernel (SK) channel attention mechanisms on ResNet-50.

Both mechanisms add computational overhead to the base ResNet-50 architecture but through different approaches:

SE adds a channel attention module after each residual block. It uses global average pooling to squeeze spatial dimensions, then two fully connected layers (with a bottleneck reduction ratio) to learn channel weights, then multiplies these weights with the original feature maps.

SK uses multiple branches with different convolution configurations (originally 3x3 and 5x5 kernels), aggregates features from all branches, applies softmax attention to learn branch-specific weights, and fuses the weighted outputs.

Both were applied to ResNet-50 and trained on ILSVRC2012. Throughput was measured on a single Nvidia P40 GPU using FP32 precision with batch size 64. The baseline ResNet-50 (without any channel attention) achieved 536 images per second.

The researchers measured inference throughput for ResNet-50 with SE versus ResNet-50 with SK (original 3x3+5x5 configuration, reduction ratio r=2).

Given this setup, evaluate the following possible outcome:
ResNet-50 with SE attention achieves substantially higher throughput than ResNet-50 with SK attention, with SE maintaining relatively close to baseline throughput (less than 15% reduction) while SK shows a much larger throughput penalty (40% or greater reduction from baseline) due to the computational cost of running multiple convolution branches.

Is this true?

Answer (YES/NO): NO